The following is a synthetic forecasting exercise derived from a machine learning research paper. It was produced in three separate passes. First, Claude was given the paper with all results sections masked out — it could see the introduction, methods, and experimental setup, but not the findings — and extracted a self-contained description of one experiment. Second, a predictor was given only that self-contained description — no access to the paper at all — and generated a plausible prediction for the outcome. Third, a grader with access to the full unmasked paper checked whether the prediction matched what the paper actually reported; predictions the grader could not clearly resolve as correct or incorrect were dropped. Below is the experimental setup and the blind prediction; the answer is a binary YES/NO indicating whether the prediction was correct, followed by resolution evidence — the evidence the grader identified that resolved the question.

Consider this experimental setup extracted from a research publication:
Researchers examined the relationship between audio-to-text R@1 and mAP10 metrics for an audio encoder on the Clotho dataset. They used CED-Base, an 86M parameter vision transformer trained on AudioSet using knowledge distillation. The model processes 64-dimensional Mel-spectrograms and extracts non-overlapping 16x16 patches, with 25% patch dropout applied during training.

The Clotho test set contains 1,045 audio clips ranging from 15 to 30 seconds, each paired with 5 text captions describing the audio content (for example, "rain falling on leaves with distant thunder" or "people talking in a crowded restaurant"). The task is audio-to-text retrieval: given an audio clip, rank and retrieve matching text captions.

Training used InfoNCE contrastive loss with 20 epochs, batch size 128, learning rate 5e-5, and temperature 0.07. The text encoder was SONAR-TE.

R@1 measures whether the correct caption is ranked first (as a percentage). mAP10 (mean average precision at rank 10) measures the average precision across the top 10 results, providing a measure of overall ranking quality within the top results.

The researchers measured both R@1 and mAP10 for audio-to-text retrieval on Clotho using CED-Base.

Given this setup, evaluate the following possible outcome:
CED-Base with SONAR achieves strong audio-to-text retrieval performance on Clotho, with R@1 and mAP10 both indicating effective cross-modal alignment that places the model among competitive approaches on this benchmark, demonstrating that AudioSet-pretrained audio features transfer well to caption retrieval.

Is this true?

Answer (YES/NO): NO